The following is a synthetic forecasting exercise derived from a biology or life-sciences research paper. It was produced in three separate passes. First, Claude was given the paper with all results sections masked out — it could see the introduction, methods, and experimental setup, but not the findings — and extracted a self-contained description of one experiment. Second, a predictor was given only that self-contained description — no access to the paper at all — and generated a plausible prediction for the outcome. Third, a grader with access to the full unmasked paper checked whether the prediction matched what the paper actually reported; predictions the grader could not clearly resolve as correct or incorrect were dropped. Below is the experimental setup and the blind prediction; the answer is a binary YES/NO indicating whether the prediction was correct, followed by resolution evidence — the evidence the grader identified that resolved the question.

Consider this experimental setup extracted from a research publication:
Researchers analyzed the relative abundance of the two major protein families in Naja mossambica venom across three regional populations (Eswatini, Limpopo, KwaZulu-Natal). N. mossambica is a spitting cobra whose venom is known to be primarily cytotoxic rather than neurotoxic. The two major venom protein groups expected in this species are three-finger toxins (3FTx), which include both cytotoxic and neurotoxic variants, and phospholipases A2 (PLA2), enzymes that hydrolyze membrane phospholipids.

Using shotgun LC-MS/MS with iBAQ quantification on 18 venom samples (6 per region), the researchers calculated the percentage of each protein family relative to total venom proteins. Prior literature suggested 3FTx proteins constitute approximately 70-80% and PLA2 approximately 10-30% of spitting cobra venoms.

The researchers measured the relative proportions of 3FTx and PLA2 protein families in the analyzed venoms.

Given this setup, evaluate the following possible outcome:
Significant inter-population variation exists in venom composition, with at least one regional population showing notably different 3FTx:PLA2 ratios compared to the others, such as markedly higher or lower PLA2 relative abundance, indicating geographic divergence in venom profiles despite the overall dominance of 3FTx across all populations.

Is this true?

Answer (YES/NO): YES